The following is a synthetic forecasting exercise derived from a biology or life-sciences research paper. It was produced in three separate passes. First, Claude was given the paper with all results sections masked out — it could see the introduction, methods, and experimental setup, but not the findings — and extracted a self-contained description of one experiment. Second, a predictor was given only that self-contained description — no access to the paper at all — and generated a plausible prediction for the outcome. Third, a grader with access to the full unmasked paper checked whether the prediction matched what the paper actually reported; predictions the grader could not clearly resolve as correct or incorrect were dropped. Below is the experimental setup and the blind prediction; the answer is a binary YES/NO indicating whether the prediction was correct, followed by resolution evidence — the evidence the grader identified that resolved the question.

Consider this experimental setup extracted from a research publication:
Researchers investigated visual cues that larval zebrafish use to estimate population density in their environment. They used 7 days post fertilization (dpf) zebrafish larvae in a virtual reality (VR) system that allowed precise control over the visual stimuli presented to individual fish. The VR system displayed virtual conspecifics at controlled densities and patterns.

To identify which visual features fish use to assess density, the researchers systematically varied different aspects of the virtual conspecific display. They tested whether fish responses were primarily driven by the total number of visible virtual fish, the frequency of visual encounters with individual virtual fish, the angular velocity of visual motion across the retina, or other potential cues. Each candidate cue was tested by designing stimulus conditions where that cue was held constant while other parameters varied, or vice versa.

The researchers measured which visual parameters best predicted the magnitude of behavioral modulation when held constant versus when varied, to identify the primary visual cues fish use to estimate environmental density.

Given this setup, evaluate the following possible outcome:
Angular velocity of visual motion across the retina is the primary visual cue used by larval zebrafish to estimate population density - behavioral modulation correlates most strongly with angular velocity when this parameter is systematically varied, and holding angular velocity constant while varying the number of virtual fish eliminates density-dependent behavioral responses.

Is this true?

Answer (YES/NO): NO